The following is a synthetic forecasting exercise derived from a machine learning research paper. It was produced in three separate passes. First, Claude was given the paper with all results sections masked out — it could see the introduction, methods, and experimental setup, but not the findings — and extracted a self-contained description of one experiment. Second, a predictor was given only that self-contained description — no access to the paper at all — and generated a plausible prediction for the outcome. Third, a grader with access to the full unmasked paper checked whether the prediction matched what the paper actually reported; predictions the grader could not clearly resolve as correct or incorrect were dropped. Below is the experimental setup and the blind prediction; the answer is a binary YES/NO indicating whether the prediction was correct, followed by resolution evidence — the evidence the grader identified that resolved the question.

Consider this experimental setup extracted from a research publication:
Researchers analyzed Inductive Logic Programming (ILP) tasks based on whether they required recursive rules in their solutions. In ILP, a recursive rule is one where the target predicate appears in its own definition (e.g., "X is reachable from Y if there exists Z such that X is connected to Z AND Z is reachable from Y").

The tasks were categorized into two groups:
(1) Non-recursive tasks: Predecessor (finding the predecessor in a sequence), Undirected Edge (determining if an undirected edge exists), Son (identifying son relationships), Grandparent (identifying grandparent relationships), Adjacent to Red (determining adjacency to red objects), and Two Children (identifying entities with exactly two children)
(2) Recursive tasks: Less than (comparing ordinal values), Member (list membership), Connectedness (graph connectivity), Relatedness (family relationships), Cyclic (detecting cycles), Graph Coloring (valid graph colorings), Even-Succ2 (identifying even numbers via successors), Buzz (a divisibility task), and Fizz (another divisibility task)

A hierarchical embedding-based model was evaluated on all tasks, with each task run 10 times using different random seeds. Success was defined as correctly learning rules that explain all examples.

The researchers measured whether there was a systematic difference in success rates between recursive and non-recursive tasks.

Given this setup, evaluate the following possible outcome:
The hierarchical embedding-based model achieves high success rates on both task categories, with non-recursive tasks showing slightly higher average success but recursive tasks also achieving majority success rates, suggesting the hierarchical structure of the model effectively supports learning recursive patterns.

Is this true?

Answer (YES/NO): NO